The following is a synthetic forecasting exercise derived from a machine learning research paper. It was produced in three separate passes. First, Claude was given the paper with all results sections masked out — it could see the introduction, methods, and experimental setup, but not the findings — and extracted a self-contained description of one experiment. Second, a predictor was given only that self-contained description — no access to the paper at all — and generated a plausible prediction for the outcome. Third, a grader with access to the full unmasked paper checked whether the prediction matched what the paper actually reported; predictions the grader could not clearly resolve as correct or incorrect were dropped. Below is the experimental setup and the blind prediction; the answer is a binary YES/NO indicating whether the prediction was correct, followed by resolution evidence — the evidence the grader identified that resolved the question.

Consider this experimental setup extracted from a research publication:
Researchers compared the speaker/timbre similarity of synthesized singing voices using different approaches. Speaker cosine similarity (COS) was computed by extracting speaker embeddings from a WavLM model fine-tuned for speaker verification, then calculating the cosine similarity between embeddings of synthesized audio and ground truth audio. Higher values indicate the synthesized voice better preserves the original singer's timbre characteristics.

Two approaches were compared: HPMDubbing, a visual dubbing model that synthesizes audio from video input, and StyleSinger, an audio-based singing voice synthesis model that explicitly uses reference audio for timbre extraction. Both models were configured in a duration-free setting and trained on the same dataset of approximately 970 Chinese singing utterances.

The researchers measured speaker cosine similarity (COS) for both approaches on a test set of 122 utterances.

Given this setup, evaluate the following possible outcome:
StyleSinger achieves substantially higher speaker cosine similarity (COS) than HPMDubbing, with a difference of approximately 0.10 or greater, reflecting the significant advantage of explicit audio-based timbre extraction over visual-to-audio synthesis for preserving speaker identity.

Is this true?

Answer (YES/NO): YES